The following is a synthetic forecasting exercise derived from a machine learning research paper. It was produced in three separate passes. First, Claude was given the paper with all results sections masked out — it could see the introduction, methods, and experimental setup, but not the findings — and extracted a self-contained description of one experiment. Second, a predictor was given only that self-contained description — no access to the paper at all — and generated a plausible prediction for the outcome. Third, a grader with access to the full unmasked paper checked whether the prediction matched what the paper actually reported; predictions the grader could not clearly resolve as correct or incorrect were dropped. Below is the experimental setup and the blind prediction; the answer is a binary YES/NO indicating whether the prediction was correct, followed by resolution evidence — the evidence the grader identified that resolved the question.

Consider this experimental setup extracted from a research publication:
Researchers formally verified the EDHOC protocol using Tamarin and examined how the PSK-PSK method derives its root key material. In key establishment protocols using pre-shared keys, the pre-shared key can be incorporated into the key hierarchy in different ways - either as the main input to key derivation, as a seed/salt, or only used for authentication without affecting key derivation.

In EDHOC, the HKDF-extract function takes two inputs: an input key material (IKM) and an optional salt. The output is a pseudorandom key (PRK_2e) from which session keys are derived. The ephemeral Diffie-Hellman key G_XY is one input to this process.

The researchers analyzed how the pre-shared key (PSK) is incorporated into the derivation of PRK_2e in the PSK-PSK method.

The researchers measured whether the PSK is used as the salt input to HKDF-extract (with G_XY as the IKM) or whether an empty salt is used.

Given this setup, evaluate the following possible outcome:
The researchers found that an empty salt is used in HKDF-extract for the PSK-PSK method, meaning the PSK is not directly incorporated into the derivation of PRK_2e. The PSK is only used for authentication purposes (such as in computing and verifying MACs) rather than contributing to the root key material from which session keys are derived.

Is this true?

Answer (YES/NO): NO